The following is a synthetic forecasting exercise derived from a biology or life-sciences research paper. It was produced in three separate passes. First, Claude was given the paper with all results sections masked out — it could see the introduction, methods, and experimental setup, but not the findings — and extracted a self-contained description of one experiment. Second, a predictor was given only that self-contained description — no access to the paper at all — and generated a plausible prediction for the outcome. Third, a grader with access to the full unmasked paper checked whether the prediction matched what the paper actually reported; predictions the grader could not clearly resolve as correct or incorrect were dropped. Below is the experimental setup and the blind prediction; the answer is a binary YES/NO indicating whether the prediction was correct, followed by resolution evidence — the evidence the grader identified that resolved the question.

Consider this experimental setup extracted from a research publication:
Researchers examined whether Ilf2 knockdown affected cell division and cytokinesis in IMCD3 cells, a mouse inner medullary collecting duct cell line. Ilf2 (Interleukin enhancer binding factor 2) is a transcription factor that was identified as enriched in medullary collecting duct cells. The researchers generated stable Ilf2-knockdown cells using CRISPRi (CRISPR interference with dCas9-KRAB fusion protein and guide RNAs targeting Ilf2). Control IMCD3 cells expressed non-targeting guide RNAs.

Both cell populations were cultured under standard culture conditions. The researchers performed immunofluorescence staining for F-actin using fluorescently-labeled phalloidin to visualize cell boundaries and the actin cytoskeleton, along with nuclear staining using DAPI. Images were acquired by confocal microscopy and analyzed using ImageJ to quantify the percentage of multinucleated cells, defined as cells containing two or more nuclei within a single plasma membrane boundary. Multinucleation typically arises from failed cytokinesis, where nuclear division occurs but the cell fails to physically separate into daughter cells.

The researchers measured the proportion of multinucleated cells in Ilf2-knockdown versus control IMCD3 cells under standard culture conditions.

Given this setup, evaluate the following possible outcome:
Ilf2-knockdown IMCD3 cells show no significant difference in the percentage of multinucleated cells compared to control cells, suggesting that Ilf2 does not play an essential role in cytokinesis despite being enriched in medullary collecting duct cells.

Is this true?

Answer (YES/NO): NO